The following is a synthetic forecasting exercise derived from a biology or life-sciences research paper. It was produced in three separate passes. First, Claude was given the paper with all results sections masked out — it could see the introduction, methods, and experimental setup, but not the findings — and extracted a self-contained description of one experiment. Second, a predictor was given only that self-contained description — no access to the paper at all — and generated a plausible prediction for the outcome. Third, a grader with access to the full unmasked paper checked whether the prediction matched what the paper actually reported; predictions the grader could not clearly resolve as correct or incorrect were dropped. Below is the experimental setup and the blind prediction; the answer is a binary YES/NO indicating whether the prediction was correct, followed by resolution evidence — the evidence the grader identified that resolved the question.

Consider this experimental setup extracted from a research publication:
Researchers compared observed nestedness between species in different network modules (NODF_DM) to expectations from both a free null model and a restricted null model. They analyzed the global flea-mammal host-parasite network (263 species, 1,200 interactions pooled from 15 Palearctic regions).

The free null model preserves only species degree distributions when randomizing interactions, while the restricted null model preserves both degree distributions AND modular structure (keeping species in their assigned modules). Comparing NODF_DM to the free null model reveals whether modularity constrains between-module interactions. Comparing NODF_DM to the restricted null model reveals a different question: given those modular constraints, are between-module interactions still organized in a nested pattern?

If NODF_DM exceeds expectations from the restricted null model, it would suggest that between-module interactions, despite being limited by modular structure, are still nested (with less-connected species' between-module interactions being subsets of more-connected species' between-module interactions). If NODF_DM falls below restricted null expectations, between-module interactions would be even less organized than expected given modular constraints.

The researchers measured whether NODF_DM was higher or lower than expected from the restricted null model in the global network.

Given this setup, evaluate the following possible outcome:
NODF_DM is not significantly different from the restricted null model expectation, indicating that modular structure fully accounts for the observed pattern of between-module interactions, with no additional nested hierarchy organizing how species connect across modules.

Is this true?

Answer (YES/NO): YES